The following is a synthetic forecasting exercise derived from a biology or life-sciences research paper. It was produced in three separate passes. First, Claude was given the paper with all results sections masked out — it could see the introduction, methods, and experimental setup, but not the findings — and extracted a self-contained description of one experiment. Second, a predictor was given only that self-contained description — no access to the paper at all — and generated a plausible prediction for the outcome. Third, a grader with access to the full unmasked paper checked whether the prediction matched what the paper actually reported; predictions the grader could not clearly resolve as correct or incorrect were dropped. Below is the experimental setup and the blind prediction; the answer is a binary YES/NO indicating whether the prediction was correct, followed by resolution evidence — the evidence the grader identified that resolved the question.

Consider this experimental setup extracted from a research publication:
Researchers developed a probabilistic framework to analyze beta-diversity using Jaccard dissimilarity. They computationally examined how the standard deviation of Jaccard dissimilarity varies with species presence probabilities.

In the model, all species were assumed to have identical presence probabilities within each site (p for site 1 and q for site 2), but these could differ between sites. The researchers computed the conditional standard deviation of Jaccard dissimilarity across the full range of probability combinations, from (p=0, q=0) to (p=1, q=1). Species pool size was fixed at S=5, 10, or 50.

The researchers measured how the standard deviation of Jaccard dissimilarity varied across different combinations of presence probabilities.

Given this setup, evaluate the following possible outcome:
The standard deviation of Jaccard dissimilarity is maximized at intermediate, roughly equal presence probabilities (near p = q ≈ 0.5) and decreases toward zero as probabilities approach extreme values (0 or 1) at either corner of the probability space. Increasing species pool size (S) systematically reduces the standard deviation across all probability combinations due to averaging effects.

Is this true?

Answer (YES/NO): NO